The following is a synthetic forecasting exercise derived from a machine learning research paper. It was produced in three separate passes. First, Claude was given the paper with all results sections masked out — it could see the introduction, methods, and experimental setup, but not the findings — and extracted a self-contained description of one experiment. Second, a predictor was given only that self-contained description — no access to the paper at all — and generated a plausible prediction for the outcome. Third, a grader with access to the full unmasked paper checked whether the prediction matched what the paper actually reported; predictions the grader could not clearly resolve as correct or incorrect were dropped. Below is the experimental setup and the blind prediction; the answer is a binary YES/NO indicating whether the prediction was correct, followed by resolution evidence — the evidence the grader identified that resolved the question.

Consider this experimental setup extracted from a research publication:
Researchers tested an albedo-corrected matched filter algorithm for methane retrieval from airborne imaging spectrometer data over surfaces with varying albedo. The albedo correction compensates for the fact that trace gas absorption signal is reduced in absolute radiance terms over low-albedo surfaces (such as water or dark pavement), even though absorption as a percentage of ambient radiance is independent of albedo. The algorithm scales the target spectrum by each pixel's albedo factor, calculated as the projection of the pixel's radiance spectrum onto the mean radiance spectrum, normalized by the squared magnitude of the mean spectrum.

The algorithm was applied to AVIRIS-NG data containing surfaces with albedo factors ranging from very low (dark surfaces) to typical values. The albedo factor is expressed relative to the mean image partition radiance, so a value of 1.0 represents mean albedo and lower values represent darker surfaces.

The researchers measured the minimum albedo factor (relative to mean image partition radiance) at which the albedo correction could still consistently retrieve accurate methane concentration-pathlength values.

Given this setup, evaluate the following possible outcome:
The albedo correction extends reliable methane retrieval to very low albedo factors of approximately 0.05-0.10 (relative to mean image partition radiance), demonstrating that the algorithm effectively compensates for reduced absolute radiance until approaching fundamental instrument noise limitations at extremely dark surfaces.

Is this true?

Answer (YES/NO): NO